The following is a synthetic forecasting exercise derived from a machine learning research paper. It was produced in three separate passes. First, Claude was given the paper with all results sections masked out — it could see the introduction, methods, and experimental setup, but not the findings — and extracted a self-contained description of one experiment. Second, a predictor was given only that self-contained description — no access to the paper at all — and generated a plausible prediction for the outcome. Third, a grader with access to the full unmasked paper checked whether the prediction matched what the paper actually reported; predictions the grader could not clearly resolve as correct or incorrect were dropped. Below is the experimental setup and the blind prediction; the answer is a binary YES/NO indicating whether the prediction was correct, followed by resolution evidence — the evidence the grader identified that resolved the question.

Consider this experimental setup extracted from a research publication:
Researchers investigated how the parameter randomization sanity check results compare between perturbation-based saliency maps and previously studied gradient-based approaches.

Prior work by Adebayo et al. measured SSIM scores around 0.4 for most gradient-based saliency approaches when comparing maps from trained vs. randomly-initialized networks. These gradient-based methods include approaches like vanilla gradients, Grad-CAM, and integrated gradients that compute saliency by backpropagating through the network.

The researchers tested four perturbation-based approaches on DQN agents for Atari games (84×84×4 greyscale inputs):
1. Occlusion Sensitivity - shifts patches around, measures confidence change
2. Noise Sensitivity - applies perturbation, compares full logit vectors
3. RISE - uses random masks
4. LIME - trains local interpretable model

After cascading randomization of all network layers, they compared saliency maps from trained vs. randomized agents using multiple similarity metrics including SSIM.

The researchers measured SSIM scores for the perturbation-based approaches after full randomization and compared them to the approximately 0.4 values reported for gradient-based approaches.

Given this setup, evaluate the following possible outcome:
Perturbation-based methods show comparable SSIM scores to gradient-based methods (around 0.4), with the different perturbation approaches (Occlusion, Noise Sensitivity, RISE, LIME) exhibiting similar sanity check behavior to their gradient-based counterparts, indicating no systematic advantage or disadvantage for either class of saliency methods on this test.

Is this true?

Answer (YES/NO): NO